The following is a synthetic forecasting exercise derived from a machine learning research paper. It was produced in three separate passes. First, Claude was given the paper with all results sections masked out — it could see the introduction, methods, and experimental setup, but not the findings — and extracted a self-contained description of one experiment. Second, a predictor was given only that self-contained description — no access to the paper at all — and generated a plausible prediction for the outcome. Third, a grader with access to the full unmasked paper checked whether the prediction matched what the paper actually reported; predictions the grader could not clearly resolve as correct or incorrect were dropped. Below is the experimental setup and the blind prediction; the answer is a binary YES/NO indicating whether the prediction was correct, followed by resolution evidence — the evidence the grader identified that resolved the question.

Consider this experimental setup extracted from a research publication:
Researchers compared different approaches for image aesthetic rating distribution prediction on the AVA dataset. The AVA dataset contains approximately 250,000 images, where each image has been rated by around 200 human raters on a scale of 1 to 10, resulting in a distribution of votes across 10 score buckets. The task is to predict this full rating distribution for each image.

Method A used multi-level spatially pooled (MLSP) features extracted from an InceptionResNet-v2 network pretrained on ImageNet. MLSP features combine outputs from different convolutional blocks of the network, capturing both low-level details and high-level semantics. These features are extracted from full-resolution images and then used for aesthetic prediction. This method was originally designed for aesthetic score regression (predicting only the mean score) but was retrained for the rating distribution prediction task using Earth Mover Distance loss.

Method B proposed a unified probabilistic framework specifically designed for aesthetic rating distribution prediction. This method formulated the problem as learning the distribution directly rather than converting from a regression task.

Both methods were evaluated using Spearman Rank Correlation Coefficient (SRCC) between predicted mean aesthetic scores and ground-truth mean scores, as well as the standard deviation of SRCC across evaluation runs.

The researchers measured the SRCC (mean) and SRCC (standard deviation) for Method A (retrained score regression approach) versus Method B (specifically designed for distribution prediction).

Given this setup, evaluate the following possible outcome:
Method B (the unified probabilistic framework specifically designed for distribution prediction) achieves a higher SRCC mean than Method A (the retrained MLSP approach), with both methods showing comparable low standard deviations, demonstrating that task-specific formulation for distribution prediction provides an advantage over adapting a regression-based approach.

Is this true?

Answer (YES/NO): NO